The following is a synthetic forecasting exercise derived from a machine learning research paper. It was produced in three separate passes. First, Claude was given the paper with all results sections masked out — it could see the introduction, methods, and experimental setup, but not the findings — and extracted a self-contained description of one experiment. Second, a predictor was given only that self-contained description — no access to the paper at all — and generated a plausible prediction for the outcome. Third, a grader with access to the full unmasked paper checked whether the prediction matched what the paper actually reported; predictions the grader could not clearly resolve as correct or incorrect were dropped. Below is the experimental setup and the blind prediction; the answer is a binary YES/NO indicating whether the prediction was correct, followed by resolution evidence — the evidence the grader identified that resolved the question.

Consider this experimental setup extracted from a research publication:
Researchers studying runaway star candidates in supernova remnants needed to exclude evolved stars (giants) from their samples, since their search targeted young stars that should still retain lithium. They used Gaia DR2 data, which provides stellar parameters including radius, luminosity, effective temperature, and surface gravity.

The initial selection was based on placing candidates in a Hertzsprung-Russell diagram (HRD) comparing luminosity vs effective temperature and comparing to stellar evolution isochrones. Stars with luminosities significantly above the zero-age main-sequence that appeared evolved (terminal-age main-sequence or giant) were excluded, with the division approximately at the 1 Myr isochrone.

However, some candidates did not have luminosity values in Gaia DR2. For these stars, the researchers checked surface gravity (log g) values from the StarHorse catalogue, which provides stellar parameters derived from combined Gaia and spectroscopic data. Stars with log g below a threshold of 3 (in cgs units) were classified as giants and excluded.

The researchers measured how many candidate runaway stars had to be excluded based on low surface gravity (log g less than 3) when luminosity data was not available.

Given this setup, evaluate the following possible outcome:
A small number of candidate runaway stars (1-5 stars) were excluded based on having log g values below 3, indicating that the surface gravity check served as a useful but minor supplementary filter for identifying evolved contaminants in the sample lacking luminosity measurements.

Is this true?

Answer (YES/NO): YES